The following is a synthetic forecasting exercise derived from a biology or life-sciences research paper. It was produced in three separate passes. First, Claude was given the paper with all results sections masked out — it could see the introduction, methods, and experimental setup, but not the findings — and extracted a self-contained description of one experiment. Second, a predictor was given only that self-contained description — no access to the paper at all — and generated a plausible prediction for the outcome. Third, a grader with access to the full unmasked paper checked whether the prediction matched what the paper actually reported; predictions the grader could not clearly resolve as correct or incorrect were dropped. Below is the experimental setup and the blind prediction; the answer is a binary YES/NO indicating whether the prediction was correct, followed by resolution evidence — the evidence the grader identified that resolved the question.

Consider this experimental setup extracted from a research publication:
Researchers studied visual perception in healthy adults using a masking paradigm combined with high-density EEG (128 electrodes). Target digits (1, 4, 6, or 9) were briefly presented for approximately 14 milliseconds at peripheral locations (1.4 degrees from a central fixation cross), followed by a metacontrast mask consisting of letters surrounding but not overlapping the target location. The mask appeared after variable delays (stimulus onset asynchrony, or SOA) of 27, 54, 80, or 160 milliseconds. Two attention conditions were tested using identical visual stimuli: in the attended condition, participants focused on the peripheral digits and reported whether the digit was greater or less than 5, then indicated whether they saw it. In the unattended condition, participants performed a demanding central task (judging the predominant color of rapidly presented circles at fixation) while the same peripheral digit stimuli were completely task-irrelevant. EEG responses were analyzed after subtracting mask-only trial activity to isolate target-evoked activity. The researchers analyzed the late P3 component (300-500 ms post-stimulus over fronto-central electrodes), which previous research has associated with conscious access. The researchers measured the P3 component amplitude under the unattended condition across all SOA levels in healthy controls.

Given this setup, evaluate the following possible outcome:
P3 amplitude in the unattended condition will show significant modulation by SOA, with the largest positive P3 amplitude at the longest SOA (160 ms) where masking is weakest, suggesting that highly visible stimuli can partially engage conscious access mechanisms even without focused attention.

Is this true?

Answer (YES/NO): NO